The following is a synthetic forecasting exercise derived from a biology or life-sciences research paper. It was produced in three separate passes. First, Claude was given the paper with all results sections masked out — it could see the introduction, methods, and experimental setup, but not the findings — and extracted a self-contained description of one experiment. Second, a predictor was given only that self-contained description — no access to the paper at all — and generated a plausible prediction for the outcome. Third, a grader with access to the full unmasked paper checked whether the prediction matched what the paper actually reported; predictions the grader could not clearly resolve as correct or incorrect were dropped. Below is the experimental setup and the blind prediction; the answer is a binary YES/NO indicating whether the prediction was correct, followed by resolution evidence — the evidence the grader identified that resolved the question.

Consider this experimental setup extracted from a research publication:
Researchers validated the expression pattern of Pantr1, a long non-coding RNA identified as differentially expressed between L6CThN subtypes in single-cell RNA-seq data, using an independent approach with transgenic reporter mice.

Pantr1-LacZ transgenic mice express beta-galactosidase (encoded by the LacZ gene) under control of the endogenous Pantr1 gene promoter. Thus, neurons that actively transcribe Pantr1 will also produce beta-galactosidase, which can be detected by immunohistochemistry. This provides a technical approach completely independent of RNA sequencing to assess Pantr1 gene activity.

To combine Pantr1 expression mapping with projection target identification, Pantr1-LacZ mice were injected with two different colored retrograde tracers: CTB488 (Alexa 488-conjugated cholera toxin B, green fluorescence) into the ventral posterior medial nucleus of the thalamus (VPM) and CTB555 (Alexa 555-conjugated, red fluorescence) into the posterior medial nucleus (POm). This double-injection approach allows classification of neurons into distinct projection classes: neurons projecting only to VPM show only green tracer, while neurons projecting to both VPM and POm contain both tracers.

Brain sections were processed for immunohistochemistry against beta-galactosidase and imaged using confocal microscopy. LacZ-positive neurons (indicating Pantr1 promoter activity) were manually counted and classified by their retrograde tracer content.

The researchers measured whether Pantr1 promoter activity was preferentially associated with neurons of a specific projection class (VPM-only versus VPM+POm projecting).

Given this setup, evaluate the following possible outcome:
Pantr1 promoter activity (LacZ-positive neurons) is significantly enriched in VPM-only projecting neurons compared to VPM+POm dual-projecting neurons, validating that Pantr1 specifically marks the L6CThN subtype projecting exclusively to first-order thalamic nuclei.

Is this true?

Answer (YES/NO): YES